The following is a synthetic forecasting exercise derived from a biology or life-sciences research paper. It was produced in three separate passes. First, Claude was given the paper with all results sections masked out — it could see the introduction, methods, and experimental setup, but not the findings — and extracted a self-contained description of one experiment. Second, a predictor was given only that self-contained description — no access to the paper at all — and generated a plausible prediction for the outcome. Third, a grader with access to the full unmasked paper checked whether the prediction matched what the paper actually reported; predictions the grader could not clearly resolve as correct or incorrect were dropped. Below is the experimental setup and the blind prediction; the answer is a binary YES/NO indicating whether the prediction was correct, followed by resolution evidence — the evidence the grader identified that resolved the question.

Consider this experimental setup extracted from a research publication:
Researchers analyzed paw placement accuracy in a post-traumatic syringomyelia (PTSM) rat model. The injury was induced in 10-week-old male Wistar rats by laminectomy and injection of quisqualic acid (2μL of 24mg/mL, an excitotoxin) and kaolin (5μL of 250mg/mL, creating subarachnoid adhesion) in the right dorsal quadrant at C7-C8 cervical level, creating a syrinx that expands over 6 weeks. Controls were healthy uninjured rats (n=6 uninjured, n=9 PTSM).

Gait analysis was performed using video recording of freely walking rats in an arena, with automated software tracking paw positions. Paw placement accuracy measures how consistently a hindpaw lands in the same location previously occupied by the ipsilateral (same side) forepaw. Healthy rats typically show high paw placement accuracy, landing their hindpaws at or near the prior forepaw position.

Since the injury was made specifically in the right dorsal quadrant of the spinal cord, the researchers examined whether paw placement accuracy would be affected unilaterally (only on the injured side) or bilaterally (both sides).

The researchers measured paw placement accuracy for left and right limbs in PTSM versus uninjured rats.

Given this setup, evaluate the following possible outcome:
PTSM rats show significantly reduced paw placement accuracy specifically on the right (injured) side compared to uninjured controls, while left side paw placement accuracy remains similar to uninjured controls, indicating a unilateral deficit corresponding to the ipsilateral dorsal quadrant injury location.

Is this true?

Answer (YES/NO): NO